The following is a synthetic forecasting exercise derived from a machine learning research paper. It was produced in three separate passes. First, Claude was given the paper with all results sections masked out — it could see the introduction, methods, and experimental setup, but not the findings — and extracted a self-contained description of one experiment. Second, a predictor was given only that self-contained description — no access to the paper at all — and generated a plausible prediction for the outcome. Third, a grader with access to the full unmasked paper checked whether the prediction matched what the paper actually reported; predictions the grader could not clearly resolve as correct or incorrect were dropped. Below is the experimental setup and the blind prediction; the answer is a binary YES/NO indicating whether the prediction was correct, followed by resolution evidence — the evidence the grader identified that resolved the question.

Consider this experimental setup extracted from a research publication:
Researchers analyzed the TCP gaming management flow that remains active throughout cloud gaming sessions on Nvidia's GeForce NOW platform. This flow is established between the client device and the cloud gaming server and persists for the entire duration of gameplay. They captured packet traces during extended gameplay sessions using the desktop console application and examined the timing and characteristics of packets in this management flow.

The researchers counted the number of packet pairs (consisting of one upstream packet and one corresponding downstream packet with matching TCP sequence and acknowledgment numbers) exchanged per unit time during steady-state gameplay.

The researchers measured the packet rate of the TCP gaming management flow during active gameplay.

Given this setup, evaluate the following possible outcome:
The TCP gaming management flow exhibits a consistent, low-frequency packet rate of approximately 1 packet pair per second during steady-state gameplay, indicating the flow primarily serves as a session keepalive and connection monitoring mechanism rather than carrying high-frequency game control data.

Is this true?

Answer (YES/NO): NO